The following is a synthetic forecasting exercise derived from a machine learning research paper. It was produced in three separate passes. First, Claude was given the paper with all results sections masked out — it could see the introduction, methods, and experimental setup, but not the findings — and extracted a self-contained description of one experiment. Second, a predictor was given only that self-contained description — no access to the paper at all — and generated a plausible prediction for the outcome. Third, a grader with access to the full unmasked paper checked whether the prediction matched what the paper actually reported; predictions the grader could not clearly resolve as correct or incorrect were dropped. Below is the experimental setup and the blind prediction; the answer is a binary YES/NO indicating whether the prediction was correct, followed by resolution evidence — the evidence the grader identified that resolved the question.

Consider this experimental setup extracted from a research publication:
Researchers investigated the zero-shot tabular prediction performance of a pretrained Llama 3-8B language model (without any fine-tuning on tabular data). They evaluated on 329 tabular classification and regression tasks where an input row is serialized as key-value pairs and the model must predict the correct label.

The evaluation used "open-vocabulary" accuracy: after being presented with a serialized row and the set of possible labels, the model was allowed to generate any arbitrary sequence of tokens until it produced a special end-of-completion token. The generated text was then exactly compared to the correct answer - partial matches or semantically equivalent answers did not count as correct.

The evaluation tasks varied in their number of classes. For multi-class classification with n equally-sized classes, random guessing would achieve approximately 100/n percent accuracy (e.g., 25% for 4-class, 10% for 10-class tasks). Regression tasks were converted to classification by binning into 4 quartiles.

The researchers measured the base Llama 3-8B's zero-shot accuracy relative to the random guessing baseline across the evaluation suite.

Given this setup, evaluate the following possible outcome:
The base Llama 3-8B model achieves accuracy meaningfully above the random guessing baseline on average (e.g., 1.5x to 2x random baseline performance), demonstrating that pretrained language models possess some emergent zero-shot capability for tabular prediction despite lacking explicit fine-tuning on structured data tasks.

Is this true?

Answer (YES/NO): NO